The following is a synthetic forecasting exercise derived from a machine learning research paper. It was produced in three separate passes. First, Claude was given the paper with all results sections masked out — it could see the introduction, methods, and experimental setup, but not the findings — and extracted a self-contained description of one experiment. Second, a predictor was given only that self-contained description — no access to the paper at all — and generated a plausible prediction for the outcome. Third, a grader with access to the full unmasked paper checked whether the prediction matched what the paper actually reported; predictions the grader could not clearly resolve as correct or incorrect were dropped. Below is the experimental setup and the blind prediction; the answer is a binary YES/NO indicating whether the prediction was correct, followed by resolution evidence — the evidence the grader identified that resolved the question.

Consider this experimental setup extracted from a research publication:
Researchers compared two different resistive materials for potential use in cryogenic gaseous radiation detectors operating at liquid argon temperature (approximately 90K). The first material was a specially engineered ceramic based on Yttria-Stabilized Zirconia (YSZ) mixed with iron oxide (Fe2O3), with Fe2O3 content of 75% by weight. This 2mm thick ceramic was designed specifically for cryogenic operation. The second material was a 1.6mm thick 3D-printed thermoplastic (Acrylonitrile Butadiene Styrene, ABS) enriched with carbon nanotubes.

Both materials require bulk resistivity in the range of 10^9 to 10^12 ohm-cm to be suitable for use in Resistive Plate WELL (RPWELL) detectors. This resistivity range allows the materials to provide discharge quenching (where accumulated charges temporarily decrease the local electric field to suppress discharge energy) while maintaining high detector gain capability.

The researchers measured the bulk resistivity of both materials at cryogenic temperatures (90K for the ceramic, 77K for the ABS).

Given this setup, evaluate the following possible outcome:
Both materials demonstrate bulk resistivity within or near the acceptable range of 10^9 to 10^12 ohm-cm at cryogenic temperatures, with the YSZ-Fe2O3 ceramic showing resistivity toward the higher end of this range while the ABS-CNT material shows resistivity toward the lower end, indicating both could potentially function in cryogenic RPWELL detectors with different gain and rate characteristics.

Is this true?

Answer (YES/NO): NO